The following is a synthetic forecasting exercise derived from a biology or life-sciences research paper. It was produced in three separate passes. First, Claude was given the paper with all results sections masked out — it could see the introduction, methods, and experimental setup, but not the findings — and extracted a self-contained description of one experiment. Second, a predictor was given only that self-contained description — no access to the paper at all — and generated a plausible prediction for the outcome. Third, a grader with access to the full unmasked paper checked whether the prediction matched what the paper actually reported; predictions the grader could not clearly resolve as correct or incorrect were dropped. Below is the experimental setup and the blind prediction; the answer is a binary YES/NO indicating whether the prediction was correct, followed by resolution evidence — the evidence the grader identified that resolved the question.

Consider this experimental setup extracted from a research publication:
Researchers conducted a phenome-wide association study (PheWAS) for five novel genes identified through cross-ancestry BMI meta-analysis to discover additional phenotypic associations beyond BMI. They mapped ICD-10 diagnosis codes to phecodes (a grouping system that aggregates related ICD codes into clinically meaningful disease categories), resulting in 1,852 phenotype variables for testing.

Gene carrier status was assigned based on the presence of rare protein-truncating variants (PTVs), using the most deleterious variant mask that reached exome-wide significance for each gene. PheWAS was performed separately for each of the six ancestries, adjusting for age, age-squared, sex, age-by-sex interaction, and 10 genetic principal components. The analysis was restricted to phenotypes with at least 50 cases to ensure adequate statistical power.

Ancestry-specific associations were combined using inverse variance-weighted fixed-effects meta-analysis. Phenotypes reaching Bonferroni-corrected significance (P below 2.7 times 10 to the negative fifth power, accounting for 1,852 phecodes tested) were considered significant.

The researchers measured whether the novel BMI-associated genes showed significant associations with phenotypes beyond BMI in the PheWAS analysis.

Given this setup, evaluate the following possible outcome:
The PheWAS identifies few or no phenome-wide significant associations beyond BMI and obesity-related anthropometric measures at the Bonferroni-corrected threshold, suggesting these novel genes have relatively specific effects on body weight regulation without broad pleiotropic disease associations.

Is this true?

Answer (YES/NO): NO